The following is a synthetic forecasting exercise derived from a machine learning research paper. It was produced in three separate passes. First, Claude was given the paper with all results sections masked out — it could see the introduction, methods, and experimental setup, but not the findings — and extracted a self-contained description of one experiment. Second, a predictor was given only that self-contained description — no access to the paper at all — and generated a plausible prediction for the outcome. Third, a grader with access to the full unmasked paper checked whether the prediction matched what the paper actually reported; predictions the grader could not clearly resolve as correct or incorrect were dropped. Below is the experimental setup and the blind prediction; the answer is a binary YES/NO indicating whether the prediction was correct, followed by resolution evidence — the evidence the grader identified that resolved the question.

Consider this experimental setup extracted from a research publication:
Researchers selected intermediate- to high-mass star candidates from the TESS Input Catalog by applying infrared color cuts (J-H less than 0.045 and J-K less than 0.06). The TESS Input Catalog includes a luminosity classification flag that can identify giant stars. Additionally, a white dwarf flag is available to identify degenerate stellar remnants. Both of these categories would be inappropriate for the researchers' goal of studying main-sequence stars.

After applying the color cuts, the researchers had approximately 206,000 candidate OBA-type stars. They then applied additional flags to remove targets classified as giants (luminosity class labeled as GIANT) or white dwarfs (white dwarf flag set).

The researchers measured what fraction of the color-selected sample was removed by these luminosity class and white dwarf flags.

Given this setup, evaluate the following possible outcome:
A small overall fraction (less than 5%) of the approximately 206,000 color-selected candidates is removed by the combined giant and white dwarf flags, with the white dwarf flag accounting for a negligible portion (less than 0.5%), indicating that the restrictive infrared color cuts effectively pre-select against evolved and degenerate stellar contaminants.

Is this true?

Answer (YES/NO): NO